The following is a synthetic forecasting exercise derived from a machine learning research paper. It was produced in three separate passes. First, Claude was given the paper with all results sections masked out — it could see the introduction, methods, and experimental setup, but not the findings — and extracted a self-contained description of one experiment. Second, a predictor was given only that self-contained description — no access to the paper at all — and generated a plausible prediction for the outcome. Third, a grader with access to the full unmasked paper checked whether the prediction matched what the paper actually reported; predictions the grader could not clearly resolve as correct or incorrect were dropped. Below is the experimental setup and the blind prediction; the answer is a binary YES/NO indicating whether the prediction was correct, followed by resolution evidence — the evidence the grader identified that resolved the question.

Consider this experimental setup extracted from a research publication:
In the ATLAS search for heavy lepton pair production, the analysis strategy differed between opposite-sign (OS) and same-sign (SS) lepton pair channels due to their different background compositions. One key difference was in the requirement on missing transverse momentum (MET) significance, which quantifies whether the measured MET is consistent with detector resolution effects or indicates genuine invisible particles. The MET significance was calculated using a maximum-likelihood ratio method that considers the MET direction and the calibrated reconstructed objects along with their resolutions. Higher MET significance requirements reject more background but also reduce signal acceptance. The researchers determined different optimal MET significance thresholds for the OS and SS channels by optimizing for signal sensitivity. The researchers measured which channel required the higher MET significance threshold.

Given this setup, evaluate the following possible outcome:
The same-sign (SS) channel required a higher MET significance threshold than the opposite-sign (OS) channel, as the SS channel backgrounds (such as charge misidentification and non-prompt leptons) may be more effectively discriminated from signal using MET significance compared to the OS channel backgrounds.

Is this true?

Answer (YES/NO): NO